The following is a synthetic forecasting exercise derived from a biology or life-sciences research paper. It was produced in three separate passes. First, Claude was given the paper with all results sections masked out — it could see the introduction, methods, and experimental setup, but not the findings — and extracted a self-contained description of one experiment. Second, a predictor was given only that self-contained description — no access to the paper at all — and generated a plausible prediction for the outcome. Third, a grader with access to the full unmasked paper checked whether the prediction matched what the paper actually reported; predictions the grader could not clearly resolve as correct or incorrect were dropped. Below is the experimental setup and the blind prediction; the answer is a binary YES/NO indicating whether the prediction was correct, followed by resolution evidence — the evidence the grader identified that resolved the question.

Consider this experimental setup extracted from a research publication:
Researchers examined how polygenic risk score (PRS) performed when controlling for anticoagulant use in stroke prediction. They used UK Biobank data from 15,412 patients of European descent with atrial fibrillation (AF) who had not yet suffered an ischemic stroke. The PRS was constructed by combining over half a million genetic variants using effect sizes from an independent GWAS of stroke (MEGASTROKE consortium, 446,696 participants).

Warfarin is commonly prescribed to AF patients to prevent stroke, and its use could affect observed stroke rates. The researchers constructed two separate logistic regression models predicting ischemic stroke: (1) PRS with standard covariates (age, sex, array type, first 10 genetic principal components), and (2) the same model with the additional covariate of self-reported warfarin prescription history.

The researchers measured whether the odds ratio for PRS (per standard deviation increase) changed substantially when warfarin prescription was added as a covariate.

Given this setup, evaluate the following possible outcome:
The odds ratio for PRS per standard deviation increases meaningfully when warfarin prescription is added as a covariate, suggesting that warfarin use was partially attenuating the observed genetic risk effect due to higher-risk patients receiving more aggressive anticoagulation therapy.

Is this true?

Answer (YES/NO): NO